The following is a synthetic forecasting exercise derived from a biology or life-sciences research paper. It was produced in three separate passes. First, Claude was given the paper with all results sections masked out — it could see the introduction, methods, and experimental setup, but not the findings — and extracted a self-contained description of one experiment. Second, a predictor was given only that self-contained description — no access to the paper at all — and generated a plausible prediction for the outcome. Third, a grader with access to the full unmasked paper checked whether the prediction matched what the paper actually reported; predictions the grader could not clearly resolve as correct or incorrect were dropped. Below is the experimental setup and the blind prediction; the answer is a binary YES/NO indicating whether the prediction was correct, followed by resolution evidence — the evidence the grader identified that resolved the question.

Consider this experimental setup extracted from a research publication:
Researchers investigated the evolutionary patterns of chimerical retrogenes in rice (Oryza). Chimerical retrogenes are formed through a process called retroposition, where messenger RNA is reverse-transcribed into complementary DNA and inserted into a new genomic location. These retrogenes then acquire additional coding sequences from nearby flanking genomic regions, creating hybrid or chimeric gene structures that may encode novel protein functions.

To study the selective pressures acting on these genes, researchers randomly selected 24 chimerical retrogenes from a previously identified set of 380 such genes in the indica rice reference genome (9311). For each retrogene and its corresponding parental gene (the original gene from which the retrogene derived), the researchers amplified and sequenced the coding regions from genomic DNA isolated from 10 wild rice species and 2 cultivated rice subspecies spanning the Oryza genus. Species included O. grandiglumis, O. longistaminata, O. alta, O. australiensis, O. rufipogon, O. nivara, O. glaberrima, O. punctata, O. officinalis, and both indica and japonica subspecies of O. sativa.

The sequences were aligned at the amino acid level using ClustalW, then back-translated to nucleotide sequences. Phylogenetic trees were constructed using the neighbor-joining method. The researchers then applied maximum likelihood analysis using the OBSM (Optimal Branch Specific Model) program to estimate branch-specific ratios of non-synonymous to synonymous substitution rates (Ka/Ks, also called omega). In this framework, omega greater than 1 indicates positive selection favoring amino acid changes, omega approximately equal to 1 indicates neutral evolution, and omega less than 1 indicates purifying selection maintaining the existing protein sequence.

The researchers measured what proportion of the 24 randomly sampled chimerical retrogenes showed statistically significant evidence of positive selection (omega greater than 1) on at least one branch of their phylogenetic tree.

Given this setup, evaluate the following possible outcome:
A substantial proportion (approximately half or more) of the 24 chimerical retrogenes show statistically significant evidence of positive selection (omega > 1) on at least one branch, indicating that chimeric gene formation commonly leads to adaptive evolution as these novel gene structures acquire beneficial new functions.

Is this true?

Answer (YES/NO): NO